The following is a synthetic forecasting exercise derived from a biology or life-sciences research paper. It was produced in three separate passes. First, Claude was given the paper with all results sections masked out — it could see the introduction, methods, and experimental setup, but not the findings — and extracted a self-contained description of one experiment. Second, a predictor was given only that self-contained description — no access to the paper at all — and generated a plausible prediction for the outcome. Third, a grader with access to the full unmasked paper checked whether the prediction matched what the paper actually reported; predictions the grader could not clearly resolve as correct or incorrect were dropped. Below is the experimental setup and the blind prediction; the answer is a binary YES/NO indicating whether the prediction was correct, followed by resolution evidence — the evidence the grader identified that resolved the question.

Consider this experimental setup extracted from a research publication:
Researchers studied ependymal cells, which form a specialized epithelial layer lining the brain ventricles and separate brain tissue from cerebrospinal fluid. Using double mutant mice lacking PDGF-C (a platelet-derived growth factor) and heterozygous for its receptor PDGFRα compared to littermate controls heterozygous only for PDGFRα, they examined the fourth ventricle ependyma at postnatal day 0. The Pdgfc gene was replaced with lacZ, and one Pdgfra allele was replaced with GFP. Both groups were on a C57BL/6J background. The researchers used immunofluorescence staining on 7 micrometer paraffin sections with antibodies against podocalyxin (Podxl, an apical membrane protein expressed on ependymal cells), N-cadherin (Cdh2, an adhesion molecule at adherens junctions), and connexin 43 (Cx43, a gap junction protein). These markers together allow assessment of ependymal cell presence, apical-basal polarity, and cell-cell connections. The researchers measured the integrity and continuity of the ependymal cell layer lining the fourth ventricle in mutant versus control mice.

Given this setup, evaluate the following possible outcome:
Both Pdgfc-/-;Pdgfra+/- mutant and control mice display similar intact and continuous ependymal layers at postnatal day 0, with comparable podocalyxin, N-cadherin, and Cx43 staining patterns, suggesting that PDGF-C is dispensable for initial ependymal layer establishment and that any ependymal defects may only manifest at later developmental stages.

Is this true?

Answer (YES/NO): NO